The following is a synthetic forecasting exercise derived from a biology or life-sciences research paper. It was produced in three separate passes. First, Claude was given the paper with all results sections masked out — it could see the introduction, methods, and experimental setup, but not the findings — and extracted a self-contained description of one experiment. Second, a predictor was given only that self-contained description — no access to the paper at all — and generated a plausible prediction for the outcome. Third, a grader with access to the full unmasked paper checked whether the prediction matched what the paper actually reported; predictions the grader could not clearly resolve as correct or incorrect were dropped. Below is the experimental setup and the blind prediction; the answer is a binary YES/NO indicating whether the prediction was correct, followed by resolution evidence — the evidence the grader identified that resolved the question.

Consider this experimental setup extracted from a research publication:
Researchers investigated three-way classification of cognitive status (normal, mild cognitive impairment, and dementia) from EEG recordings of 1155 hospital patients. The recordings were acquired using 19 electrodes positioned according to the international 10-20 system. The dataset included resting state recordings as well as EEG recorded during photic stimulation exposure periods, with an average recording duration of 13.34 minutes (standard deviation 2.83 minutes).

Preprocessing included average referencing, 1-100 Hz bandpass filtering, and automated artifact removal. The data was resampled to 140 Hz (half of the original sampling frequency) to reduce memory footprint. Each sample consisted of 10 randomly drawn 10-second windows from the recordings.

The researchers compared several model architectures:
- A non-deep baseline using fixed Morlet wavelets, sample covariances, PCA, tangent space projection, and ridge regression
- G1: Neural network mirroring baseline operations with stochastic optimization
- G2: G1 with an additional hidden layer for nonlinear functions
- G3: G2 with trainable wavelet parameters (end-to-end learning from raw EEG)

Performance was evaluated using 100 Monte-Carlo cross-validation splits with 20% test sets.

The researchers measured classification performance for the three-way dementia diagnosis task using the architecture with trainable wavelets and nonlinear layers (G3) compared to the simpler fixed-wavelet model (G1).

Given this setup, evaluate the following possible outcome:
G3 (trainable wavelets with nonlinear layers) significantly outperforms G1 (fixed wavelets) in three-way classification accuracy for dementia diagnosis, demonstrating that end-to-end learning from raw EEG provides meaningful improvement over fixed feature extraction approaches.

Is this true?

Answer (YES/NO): YES